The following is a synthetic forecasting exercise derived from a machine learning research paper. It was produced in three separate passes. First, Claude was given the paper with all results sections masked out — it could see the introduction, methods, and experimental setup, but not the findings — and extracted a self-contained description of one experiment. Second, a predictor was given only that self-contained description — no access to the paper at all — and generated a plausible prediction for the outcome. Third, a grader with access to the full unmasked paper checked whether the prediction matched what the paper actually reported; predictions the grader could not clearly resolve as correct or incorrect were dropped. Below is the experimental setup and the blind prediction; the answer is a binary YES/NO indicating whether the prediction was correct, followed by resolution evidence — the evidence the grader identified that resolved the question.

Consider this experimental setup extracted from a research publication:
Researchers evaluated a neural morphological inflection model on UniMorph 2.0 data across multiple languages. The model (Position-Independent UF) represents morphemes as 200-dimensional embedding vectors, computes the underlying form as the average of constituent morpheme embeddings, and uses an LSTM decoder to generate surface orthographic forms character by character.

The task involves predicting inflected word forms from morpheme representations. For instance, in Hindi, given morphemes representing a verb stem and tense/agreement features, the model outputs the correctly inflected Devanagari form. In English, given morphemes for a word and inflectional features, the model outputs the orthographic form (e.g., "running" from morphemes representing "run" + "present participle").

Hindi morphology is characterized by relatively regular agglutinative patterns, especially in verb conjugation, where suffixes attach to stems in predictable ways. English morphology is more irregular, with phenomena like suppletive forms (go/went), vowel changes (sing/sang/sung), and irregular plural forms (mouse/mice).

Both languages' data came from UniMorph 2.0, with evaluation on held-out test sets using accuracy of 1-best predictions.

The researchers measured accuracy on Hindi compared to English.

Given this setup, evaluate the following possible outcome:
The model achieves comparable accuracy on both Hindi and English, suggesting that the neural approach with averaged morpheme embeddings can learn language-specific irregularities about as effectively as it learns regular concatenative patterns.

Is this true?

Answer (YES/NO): NO